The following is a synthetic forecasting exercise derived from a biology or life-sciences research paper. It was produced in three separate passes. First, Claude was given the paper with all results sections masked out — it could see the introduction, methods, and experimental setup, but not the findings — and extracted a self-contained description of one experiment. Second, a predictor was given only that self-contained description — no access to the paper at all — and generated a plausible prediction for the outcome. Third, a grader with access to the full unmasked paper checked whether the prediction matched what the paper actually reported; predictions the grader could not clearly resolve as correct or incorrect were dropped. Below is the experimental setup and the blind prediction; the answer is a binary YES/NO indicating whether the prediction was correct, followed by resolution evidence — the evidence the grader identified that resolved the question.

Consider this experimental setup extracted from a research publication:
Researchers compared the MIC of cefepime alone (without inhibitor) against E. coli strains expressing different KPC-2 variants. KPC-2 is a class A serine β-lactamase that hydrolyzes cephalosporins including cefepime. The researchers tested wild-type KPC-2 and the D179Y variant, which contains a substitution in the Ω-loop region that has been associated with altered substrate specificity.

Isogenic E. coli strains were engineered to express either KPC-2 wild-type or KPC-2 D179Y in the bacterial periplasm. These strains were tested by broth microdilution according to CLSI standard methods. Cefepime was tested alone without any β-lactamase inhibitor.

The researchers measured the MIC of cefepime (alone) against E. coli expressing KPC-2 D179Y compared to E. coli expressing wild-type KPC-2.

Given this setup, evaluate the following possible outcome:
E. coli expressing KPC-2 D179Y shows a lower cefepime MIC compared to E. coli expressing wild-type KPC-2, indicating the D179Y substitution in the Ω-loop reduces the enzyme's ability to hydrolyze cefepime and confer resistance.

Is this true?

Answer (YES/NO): YES